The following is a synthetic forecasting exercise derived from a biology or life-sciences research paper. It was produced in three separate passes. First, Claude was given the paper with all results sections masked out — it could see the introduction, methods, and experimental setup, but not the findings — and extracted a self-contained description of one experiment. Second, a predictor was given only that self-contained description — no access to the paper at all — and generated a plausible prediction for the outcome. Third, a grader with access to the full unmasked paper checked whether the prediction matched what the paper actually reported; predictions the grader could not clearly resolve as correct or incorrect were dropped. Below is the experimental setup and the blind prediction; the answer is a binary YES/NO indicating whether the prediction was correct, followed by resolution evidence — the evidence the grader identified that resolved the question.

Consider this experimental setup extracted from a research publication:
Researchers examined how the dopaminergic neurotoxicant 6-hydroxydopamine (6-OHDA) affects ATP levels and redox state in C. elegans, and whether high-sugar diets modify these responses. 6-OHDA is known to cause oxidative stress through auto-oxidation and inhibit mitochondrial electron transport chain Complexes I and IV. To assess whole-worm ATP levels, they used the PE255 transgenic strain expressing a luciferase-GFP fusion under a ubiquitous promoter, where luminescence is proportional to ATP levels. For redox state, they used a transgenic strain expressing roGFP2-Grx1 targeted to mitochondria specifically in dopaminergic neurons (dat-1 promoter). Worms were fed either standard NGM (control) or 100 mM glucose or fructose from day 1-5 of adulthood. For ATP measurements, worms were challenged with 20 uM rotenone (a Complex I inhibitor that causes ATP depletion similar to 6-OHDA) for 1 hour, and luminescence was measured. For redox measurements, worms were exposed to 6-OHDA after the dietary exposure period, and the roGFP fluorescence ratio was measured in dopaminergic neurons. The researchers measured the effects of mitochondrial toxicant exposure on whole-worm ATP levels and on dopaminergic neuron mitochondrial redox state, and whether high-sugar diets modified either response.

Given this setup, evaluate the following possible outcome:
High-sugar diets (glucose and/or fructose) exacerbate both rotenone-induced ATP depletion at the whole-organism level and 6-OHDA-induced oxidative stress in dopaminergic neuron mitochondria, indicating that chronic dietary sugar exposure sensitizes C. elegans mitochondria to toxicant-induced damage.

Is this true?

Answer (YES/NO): NO